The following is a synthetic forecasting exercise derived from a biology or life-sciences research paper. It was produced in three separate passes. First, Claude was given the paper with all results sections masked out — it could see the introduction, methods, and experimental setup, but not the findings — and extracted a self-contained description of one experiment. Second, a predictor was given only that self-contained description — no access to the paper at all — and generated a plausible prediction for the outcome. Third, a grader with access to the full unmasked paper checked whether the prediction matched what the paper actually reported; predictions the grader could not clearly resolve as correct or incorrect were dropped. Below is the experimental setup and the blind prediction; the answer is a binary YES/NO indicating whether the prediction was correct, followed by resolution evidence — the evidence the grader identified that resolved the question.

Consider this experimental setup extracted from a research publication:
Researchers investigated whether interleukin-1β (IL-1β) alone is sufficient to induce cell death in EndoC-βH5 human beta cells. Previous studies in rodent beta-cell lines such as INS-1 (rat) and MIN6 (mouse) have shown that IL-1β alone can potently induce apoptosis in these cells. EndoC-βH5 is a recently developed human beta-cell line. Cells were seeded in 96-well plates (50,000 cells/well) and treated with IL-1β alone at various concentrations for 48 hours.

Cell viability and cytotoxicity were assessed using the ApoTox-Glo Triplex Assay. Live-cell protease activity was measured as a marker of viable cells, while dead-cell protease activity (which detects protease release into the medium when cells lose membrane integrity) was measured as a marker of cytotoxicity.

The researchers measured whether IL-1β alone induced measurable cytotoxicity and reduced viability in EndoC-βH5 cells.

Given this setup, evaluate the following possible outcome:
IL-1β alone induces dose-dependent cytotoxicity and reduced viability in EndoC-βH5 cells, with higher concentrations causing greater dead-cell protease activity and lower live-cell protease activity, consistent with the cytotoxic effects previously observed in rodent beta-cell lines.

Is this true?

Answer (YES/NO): NO